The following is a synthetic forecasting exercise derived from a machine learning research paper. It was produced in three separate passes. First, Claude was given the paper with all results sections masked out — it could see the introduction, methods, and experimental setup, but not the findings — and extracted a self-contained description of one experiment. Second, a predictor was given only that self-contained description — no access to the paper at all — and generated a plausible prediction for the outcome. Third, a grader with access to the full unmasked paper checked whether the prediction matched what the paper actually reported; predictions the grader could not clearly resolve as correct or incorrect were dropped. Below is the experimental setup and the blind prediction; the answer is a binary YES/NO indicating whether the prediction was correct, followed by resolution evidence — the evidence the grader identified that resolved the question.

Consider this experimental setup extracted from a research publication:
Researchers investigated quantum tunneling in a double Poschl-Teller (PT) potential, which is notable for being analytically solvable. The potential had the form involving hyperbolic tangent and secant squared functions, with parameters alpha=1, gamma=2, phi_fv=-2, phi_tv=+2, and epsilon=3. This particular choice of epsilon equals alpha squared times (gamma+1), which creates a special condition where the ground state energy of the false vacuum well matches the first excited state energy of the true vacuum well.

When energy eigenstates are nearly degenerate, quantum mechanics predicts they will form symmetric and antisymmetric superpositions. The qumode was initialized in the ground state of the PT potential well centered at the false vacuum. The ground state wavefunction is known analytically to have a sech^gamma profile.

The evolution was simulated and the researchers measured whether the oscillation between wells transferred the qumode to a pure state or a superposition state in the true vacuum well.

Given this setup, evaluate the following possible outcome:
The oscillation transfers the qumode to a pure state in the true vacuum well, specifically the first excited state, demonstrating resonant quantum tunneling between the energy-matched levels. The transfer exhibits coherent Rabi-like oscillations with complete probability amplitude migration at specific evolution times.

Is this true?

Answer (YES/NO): YES